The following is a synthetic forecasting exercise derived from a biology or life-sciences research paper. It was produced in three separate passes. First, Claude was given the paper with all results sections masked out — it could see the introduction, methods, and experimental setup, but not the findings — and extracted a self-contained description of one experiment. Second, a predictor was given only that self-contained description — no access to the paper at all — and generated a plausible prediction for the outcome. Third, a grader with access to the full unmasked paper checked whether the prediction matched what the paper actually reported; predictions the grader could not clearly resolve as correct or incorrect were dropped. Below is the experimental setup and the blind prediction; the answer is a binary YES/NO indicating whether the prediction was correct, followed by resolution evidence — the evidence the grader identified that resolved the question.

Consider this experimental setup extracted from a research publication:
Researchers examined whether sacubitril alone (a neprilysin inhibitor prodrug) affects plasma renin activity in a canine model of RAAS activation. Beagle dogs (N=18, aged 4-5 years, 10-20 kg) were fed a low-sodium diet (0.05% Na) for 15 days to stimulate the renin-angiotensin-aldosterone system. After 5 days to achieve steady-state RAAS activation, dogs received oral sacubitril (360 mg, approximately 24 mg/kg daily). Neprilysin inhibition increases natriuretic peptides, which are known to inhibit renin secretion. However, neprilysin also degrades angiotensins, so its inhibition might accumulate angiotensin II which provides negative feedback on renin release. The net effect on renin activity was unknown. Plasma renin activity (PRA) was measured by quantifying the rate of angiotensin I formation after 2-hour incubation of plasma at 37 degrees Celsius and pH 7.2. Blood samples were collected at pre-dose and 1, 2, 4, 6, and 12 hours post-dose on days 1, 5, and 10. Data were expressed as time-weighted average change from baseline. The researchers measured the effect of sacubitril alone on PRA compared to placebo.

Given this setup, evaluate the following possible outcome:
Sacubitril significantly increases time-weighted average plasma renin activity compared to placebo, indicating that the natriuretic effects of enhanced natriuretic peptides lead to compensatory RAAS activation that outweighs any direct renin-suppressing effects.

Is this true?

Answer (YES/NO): NO